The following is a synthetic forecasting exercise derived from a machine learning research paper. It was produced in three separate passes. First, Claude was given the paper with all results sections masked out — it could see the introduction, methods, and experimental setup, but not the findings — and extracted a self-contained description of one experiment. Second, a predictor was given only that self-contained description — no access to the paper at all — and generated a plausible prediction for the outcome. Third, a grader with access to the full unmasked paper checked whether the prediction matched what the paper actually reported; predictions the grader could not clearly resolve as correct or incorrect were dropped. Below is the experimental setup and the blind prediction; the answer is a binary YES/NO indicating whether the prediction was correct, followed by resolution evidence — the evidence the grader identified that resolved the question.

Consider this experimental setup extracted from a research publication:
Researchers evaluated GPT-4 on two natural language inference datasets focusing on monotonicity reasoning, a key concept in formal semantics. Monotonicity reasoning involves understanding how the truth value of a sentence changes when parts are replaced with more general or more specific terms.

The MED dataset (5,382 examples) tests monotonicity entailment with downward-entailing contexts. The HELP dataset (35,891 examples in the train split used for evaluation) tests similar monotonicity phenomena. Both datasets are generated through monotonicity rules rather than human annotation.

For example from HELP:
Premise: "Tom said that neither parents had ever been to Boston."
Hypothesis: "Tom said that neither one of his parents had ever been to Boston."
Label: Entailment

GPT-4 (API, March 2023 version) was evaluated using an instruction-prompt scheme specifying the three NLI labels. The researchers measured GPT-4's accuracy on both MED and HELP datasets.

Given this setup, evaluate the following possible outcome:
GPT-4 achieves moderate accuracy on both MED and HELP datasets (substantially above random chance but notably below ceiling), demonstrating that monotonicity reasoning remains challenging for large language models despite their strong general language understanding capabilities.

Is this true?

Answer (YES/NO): NO